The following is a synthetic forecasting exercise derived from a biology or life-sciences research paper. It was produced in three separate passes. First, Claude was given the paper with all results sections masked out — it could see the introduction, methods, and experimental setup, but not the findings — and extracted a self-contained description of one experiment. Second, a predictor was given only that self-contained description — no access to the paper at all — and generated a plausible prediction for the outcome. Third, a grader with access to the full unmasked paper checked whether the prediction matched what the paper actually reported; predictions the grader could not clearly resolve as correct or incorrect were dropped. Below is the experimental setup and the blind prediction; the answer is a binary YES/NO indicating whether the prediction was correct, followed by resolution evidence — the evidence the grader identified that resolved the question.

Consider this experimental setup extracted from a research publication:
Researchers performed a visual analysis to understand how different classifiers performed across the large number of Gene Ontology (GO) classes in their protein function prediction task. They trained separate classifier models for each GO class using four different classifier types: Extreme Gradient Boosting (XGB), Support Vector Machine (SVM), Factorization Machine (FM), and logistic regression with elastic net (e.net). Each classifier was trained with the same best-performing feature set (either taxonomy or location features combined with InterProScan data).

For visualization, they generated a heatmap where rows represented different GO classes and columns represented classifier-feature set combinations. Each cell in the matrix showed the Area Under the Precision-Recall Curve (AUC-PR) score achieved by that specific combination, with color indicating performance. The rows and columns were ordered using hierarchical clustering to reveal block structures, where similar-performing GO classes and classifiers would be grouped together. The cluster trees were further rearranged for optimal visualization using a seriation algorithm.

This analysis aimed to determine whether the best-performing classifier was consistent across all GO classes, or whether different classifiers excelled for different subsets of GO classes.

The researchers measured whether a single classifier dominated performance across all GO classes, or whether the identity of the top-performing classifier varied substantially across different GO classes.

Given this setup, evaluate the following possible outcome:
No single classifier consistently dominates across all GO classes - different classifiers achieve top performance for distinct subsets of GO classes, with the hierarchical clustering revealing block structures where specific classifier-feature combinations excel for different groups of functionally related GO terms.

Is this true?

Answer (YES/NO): YES